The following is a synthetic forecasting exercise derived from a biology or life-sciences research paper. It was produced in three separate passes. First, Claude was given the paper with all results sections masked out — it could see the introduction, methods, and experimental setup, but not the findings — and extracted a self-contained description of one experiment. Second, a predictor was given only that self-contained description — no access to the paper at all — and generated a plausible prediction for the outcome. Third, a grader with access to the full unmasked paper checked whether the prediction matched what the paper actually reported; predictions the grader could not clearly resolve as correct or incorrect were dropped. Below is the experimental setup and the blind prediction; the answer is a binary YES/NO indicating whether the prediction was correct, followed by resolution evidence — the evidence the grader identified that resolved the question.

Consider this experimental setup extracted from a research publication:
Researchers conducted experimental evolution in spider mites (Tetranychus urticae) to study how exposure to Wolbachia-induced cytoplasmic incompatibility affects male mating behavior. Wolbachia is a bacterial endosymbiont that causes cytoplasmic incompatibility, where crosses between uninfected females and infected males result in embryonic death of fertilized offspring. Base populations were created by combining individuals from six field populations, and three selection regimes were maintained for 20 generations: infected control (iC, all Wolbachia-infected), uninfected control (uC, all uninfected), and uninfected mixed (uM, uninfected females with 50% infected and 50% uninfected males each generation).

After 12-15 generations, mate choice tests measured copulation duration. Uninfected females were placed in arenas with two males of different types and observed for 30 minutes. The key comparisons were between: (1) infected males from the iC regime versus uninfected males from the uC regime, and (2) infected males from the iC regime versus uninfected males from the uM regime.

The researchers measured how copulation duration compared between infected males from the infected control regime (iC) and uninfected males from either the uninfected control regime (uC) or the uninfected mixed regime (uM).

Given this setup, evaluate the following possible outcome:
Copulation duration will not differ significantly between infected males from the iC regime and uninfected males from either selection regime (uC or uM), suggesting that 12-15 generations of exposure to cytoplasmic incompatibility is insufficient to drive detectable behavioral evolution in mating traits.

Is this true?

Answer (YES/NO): NO